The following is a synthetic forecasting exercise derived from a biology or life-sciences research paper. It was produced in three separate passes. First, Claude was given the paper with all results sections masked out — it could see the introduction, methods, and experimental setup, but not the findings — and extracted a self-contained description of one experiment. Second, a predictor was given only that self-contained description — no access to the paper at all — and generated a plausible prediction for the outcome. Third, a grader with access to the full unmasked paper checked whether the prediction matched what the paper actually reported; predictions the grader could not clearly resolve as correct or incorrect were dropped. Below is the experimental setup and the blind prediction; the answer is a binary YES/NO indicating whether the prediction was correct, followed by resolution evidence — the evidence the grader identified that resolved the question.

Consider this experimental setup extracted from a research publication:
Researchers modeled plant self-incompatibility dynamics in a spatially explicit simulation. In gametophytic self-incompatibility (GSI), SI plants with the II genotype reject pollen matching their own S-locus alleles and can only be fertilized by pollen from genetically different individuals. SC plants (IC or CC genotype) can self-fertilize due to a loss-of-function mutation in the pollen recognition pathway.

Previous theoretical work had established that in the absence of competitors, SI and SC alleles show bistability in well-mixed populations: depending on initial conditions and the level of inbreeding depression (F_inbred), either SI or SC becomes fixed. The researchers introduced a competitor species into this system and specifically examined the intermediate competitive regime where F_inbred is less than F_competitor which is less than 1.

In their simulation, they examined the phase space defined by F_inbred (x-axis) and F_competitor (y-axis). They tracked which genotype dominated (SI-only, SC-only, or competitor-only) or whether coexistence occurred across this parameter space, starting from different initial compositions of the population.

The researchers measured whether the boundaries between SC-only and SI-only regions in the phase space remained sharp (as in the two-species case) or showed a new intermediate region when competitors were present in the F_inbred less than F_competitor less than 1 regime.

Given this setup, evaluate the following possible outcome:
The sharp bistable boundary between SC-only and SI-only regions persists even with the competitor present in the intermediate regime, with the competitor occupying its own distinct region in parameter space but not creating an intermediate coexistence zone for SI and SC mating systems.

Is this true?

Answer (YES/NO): NO